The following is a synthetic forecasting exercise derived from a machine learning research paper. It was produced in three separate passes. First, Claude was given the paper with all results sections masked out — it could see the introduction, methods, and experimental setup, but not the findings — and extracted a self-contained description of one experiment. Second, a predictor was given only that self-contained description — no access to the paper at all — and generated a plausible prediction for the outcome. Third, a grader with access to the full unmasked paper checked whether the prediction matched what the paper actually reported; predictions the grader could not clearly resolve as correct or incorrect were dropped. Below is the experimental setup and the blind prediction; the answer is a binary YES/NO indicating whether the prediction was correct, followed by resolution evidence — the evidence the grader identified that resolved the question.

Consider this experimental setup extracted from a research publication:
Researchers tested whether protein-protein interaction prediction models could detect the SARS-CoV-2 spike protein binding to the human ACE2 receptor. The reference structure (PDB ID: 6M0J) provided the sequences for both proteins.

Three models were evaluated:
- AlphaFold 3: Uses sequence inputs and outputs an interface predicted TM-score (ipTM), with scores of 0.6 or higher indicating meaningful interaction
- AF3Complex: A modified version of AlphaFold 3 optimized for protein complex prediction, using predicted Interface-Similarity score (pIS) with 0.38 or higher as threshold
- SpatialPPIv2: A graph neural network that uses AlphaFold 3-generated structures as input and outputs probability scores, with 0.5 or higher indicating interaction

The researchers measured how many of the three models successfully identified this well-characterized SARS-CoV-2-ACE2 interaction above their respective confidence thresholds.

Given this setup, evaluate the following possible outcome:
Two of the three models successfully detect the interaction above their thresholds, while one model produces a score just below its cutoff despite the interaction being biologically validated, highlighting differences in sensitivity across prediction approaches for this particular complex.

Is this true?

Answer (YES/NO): NO